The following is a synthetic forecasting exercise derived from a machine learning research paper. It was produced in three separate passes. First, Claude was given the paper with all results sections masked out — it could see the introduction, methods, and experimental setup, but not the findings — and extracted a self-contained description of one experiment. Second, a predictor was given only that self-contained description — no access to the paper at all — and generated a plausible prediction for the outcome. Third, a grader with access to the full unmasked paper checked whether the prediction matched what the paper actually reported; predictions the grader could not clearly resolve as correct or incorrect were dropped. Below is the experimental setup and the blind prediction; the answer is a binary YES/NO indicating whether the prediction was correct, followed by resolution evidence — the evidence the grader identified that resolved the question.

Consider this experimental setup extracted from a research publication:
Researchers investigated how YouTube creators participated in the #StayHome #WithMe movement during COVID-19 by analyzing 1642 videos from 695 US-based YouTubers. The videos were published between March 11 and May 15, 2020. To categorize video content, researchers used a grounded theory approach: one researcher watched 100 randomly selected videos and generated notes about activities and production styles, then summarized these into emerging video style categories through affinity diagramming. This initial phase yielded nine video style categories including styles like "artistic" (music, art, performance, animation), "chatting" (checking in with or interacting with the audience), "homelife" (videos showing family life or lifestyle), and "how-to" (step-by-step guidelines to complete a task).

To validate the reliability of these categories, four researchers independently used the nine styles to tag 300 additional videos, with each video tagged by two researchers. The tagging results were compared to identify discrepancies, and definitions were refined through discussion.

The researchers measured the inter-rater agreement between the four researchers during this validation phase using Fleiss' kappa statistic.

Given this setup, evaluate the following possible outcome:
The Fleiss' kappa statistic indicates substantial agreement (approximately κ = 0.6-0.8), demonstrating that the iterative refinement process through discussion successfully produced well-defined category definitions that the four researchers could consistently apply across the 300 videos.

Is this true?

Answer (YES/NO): YES